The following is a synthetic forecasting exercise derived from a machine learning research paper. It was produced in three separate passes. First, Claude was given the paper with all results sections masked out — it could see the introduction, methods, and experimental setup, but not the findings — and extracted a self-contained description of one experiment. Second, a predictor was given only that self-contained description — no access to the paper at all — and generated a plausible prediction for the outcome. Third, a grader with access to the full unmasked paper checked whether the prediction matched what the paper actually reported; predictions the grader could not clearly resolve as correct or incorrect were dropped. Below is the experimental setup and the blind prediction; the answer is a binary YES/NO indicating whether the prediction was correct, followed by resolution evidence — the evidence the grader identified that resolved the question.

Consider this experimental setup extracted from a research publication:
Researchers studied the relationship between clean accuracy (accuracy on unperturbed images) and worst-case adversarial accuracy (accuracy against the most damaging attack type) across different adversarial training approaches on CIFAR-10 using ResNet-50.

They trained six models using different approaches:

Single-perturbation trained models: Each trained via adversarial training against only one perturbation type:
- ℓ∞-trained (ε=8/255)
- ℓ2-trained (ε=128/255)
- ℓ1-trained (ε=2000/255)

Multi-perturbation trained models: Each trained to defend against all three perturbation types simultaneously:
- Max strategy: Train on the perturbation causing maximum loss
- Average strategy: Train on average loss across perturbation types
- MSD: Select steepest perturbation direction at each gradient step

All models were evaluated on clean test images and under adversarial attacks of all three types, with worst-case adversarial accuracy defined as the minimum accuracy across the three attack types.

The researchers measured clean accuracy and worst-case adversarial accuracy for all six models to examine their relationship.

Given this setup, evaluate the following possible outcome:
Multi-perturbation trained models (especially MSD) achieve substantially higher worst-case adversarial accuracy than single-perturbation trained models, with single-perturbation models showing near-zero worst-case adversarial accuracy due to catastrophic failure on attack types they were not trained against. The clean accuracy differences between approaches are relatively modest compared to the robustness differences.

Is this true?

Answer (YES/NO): NO